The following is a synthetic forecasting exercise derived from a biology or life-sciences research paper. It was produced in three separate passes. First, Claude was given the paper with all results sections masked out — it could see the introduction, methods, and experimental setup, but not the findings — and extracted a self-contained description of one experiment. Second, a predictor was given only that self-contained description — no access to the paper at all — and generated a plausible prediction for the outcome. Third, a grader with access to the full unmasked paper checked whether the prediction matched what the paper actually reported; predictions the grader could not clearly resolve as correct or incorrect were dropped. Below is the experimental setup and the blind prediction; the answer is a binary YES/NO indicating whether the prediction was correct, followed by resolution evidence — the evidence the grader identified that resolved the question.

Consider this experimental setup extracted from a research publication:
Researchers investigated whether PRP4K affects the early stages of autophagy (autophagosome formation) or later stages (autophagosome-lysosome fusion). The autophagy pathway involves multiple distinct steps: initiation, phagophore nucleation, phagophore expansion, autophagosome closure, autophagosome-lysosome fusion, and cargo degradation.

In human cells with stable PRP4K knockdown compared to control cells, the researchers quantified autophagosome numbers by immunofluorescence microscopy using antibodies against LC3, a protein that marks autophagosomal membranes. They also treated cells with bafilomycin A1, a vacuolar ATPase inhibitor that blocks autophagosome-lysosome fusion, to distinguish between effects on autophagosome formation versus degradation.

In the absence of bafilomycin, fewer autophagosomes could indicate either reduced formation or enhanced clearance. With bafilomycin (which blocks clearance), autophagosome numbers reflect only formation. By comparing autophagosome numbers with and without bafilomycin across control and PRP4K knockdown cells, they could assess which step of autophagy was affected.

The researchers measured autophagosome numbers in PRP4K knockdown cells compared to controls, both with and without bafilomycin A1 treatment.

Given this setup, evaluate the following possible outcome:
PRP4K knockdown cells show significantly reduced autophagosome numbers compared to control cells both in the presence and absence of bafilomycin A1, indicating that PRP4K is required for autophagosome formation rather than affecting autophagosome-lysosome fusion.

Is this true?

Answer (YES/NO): NO